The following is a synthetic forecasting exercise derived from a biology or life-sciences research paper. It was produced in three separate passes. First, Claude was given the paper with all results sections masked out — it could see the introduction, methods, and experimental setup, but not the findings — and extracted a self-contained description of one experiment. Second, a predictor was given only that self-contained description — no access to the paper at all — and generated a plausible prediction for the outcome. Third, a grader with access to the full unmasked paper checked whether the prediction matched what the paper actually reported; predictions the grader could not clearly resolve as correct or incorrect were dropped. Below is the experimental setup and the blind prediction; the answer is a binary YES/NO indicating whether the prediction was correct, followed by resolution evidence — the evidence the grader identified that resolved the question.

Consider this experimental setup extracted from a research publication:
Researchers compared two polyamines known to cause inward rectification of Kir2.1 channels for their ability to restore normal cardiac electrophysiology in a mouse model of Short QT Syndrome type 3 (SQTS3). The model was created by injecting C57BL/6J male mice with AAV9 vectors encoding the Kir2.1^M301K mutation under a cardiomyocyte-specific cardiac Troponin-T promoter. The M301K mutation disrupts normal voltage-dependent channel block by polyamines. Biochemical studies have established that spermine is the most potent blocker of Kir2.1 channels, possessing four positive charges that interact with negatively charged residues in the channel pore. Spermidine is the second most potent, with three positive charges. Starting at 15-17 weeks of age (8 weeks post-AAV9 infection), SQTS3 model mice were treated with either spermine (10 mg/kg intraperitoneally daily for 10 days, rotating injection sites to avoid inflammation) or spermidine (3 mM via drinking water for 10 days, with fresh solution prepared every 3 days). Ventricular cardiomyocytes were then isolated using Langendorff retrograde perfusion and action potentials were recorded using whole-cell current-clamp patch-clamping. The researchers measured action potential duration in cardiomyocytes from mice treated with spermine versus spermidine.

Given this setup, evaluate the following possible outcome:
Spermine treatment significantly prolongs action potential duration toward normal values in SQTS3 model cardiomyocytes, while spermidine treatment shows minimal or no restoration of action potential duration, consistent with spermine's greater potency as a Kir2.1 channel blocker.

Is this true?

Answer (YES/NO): NO